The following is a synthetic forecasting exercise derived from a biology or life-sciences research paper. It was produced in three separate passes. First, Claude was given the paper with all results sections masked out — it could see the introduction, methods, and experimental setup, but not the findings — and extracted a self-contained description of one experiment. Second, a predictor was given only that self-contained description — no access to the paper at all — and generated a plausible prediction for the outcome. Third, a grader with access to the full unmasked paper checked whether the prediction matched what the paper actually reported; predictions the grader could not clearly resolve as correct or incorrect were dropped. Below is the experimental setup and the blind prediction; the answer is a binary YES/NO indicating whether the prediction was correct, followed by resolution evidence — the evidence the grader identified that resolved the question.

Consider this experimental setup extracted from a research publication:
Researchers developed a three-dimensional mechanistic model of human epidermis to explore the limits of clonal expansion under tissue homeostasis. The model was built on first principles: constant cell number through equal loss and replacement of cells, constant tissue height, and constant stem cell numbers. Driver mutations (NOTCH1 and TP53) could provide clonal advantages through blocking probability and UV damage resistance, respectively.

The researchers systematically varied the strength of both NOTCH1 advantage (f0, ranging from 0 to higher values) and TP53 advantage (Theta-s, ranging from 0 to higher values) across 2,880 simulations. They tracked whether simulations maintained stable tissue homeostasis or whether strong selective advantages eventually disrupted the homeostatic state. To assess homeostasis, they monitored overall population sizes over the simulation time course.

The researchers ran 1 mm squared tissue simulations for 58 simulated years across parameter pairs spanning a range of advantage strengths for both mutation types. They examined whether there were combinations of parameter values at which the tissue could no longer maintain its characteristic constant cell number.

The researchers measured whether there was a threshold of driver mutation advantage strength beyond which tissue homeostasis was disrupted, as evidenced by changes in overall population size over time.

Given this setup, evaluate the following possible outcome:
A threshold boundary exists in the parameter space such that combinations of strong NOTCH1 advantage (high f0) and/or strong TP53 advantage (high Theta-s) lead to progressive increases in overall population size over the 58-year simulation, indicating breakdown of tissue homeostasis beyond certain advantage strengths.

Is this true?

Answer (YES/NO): NO